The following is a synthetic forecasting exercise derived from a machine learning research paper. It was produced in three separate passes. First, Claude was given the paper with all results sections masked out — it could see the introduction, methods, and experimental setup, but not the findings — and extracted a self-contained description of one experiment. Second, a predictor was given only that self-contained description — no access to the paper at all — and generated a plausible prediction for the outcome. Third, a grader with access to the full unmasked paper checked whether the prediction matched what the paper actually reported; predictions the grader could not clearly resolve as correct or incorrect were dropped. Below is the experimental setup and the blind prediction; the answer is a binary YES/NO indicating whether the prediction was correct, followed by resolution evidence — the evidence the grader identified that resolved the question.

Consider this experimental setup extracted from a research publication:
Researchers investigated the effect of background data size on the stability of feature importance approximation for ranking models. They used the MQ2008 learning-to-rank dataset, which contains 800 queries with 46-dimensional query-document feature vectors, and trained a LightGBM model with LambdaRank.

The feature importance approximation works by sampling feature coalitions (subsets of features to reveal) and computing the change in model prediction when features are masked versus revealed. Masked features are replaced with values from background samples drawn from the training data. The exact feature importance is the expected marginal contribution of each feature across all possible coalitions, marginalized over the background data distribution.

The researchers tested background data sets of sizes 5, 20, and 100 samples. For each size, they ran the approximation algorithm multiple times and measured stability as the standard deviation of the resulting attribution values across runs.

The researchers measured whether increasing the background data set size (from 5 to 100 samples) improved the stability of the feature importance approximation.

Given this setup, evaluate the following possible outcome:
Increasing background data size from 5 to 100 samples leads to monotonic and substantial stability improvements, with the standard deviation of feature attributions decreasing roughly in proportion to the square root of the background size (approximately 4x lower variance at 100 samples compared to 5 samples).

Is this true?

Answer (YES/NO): NO